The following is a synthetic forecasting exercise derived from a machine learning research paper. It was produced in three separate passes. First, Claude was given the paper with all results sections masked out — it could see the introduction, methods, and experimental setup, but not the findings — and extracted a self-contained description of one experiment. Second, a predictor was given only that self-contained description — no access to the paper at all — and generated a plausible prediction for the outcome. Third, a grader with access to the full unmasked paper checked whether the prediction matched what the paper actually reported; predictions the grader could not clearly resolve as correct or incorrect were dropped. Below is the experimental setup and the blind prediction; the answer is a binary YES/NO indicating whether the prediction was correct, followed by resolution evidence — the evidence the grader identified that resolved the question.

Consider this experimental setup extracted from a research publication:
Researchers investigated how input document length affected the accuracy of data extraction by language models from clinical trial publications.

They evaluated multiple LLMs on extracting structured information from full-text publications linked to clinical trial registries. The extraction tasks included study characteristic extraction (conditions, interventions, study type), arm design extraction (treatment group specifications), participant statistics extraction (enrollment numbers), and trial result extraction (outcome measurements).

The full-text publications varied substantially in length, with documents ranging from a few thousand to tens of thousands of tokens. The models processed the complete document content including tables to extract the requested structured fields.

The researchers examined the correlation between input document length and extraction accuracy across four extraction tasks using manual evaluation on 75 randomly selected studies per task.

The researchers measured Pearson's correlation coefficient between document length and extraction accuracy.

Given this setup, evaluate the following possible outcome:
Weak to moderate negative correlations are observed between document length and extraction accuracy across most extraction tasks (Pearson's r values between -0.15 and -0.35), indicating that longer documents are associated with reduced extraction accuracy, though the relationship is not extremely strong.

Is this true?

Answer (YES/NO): NO